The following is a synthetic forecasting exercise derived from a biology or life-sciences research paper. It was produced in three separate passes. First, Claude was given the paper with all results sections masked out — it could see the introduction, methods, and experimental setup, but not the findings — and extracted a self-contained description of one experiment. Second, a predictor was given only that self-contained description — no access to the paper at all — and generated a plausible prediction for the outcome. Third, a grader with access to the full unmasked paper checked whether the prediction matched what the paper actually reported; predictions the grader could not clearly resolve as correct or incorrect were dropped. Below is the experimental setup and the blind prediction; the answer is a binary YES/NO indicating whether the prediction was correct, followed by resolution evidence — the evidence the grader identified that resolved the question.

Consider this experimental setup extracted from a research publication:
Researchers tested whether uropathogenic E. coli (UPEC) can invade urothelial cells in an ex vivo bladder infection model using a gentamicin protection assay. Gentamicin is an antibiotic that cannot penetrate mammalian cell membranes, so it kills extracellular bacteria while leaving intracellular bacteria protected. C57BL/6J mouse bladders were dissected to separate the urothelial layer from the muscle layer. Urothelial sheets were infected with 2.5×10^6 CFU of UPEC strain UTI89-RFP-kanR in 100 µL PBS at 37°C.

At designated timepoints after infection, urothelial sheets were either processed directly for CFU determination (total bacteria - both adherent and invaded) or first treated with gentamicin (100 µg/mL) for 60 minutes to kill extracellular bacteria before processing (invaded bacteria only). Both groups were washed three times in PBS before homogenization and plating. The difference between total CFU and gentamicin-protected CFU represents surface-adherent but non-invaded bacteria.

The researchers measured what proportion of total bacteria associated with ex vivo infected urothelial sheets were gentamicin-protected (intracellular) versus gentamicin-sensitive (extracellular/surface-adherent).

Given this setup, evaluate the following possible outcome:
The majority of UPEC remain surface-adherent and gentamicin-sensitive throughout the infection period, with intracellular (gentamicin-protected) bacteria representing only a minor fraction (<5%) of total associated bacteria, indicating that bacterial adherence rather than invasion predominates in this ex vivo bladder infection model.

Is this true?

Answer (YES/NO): YES